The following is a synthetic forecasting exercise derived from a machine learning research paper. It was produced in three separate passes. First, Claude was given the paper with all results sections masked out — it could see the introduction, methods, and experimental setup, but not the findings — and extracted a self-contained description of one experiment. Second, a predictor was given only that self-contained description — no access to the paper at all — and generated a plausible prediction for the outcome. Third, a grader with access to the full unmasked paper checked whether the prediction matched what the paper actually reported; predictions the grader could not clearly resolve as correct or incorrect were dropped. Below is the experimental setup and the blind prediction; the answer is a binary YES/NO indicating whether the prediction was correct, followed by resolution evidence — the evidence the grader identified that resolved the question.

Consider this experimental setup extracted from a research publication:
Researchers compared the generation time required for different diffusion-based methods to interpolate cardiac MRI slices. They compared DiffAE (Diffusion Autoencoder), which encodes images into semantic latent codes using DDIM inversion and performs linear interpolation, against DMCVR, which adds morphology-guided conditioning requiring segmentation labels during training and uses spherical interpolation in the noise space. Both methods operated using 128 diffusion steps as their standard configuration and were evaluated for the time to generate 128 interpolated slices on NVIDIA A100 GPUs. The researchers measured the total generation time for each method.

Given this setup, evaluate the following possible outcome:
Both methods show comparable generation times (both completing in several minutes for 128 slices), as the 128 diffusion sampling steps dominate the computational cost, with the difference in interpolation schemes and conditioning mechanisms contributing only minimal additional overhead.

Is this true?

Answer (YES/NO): NO